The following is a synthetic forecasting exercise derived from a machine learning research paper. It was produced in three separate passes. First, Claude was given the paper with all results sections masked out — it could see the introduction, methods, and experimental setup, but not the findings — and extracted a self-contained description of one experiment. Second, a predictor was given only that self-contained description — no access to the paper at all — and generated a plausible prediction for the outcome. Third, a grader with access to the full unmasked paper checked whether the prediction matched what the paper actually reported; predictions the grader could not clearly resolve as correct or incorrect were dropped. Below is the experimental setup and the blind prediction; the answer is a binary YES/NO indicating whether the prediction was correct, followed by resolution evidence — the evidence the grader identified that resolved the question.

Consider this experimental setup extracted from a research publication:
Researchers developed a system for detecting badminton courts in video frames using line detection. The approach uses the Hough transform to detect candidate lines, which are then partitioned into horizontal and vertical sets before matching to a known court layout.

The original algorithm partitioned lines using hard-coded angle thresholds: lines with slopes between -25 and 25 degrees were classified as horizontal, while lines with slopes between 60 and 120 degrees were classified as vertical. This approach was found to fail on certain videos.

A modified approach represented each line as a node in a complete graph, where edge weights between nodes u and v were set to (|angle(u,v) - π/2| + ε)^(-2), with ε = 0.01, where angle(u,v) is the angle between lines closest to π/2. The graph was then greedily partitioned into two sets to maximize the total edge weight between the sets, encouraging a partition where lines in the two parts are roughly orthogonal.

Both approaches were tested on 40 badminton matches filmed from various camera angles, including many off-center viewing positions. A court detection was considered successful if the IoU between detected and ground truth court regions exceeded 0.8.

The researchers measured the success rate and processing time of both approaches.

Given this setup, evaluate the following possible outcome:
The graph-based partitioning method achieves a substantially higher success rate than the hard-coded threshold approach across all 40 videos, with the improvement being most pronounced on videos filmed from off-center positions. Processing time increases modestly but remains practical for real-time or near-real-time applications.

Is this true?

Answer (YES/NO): NO